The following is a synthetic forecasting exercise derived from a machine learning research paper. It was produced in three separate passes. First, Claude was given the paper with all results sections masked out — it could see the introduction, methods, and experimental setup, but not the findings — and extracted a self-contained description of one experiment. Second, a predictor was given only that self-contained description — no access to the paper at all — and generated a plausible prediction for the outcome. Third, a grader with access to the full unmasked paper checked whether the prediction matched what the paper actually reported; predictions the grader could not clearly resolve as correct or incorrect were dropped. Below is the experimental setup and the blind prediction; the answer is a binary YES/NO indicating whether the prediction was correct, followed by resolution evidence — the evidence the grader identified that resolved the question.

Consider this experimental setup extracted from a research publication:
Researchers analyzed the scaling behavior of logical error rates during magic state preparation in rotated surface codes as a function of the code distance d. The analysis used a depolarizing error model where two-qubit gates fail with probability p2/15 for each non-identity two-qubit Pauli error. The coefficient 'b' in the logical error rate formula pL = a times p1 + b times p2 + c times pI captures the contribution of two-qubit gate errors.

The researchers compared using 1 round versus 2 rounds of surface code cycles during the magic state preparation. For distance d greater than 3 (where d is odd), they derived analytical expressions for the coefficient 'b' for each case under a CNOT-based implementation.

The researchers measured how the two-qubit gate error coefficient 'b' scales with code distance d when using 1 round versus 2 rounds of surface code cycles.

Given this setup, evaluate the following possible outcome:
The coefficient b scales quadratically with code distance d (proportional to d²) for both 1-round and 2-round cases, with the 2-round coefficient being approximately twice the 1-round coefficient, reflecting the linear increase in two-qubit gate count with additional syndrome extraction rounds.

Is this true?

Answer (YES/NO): NO